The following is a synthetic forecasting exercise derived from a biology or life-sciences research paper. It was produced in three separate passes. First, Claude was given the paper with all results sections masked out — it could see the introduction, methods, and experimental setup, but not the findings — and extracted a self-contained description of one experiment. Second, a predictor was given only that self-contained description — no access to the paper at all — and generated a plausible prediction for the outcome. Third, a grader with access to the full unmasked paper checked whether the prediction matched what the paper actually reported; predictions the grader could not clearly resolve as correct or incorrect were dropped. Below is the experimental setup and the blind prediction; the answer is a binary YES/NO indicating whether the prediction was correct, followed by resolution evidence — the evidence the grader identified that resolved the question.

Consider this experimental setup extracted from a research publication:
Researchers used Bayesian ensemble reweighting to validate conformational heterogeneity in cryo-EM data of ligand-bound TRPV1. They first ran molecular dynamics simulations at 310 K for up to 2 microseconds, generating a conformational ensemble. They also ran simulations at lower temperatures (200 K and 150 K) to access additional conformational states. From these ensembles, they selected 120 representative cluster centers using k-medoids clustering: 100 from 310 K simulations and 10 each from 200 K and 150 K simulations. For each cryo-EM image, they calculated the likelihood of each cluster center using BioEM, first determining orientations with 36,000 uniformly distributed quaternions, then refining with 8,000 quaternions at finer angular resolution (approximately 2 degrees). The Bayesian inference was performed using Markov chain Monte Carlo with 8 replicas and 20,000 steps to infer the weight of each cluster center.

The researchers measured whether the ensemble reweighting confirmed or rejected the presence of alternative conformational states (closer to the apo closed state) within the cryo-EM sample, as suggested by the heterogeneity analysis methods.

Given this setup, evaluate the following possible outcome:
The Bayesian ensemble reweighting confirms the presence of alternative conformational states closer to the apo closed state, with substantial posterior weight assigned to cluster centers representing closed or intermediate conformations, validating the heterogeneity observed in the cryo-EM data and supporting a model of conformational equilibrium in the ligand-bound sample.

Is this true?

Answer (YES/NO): NO